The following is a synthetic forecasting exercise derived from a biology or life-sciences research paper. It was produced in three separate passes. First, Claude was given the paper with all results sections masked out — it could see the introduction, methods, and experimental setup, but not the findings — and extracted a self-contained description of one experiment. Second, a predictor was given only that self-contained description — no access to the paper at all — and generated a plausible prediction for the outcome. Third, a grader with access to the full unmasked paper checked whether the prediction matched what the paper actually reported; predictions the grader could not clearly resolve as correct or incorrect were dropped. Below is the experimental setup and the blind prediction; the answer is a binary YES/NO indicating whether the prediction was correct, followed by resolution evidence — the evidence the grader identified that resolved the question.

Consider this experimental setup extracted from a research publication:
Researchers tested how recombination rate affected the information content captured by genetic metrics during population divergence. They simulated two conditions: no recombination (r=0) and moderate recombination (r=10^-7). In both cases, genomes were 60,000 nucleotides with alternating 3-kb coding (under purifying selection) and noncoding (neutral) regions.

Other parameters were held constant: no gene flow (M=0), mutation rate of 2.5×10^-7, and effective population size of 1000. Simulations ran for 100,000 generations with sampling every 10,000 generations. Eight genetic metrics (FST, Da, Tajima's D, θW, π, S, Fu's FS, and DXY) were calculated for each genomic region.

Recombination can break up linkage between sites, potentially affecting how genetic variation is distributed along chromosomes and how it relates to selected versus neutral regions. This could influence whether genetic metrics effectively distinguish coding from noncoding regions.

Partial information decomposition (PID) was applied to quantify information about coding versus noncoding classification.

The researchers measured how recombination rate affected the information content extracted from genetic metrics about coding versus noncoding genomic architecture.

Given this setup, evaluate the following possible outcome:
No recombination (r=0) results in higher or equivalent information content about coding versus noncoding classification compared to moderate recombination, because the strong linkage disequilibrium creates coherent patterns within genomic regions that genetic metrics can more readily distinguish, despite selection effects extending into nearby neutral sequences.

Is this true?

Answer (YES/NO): YES